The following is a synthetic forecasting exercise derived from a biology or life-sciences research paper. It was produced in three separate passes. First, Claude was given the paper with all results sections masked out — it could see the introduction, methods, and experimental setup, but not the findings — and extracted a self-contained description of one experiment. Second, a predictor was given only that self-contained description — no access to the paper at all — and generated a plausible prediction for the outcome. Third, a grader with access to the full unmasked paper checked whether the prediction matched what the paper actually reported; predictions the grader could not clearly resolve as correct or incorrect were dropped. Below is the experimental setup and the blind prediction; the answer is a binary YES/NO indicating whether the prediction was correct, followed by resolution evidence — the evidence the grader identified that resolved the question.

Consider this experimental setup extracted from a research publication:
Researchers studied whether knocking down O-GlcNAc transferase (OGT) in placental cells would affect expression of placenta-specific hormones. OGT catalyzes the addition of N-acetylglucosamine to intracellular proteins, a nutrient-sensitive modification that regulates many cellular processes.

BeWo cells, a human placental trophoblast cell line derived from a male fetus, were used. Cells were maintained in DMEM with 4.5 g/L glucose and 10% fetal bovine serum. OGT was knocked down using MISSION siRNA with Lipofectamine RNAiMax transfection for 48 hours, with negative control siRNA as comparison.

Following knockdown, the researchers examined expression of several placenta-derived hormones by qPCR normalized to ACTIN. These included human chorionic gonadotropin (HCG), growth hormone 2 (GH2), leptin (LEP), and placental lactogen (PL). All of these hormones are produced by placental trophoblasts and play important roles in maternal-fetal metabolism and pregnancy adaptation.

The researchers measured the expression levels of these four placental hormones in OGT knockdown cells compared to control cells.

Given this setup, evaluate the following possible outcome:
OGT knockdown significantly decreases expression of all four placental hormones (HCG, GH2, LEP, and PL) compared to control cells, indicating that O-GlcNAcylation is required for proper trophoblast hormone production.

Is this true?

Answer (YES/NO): NO